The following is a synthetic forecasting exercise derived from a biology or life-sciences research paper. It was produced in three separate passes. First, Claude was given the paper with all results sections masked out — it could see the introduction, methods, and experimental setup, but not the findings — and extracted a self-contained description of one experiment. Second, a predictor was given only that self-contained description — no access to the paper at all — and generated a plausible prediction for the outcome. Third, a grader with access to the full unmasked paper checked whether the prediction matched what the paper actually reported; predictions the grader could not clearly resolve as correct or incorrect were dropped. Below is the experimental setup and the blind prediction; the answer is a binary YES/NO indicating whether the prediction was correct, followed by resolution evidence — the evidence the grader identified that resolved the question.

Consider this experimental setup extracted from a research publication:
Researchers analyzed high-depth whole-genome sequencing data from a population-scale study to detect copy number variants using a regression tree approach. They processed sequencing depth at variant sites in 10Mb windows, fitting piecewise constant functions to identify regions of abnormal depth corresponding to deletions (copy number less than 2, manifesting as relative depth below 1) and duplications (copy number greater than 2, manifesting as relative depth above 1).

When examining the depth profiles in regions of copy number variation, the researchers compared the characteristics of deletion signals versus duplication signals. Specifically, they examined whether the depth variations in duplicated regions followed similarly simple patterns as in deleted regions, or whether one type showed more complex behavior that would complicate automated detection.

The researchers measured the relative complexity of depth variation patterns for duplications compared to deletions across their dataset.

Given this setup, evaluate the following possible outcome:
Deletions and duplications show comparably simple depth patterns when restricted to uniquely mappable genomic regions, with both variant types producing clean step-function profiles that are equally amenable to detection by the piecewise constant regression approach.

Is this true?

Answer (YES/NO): NO